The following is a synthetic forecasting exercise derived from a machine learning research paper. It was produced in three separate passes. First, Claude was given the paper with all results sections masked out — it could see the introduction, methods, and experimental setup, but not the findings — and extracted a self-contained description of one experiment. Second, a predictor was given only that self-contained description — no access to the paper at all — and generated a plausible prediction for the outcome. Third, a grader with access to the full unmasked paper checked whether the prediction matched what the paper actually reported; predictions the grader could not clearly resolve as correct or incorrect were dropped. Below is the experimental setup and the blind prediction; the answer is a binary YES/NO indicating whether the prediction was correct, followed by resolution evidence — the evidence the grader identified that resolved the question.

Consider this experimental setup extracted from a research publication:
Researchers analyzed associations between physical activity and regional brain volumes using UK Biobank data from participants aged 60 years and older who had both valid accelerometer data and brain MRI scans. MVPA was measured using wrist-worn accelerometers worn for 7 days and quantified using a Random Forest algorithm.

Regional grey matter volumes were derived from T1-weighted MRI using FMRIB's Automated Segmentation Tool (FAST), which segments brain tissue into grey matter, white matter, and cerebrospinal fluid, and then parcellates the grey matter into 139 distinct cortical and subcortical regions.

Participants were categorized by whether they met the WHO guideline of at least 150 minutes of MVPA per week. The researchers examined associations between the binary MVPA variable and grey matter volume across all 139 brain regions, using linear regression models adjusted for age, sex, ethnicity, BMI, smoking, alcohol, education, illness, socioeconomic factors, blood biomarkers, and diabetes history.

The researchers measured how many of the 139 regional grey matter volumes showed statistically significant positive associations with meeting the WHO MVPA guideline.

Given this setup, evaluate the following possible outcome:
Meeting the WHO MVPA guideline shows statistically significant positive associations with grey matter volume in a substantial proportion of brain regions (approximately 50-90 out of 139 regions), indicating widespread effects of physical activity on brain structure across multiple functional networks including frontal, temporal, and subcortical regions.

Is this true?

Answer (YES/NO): NO